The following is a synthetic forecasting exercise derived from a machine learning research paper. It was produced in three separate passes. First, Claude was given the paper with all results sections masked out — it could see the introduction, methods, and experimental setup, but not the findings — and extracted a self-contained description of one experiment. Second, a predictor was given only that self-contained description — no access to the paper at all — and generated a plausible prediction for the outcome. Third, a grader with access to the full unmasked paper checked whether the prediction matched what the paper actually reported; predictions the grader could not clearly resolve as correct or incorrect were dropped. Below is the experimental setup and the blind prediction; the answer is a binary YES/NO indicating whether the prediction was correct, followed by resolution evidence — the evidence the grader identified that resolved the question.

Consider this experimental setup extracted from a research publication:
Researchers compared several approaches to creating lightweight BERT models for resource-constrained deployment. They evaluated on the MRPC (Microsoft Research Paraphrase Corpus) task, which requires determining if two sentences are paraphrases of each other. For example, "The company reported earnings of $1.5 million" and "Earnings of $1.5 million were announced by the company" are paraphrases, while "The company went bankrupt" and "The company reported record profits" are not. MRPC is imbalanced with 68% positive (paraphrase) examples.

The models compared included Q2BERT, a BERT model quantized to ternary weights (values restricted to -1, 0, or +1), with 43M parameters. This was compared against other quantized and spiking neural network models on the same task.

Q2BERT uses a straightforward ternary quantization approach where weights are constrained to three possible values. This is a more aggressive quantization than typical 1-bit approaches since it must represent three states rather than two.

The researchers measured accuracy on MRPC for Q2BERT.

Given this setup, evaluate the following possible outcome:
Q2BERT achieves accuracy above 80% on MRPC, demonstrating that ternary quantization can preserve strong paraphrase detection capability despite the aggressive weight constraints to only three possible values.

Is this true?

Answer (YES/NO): NO